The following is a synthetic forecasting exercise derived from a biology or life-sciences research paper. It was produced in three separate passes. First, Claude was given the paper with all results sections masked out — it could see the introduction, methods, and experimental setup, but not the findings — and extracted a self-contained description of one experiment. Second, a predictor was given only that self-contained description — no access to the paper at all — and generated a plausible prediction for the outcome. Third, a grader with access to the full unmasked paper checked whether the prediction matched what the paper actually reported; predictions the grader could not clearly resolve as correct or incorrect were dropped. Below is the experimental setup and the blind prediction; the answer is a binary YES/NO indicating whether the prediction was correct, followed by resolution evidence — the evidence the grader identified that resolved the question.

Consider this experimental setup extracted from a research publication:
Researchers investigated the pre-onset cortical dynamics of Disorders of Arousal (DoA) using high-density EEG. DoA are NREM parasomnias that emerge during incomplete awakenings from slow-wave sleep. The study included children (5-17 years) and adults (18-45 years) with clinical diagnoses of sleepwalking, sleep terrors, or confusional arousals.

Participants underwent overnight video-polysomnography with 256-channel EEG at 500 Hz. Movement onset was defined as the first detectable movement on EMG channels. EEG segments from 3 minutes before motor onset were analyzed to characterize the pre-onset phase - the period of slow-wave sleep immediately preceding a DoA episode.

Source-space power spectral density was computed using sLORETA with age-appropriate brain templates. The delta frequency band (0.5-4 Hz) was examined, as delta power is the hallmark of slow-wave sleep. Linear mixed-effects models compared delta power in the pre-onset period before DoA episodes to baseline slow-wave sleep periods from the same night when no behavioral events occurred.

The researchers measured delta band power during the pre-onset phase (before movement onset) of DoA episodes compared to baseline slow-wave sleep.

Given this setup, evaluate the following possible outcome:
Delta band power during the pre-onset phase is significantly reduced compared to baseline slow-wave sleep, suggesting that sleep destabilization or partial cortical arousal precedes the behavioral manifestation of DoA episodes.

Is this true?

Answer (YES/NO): NO